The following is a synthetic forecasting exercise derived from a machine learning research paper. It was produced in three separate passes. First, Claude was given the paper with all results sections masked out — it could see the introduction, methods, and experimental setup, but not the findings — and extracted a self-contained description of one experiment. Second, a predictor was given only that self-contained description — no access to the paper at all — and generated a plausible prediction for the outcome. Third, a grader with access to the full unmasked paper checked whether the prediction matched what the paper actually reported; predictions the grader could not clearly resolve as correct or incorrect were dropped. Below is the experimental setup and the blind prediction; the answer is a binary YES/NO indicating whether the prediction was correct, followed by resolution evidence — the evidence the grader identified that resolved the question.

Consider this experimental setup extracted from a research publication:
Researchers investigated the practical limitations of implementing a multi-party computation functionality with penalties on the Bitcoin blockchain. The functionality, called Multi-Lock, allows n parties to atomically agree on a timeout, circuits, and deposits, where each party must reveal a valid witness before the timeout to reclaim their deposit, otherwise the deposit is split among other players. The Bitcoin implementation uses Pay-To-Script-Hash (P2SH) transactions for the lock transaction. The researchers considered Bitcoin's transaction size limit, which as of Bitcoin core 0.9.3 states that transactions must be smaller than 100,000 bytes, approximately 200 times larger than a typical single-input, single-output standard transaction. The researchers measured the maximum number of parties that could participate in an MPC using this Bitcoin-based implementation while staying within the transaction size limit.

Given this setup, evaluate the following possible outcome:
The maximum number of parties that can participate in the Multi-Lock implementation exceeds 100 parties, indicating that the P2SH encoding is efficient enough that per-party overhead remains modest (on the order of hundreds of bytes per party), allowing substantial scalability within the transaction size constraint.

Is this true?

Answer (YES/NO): NO